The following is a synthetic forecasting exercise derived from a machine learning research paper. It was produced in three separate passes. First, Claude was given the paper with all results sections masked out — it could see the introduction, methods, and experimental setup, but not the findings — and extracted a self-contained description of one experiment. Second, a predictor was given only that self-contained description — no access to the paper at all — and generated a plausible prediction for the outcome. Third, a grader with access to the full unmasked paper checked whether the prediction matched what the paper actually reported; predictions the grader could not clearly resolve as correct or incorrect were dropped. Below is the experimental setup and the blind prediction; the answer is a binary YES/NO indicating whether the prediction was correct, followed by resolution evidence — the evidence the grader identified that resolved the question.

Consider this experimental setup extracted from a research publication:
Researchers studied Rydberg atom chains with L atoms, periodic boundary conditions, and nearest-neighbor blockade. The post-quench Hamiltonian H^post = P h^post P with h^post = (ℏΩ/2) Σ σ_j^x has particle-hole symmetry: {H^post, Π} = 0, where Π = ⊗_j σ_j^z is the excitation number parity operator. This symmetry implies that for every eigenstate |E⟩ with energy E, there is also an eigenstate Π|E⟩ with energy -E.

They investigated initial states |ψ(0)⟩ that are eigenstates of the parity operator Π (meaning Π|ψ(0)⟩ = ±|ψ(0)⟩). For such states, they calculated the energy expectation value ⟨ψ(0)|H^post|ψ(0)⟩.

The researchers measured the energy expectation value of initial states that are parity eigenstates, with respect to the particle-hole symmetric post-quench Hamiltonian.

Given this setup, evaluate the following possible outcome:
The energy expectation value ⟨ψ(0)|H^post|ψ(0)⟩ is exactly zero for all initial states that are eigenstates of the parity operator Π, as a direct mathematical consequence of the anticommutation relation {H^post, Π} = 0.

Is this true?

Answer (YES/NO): YES